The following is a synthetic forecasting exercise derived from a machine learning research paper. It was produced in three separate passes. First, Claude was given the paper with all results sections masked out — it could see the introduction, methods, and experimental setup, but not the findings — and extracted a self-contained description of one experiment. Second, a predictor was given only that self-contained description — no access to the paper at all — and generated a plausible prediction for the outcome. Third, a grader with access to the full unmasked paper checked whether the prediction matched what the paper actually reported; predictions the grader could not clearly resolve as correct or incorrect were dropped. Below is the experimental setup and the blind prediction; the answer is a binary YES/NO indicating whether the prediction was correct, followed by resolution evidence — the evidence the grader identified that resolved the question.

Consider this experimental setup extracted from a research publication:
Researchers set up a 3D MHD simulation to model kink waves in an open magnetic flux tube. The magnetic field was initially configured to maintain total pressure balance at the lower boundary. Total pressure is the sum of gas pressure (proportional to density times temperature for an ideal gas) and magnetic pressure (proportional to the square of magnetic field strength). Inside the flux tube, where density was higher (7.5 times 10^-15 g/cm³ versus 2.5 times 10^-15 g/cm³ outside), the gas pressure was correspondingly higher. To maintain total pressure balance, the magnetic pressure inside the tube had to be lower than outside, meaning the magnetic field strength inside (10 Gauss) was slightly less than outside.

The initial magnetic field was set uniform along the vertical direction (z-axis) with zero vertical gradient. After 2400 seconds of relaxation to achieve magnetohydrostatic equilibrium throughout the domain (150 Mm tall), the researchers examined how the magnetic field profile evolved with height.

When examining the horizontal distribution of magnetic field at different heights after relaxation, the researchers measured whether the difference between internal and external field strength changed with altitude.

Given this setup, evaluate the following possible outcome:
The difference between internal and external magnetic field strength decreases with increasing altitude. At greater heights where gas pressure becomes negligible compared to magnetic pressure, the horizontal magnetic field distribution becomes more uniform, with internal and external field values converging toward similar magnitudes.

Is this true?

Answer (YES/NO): YES